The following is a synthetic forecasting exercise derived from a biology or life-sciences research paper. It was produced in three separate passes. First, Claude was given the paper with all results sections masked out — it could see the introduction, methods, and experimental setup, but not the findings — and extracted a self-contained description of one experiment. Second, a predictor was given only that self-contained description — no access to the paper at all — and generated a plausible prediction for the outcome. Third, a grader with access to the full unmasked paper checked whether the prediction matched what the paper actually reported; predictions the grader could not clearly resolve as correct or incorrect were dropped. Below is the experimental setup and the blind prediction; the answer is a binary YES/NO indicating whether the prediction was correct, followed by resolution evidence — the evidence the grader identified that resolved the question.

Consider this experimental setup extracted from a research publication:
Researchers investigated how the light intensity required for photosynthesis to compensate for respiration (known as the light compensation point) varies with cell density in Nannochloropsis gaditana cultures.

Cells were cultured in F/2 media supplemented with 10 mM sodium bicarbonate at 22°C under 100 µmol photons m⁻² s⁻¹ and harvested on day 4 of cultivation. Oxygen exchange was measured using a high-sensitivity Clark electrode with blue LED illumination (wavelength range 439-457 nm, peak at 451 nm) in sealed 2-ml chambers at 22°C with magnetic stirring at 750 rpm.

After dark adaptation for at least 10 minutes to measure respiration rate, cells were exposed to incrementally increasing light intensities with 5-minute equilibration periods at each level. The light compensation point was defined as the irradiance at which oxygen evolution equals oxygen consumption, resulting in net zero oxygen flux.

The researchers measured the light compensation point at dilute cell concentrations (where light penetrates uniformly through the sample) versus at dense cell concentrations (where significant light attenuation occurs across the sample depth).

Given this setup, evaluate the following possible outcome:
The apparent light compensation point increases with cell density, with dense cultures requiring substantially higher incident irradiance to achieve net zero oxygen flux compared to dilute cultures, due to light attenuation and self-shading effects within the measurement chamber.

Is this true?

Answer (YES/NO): NO